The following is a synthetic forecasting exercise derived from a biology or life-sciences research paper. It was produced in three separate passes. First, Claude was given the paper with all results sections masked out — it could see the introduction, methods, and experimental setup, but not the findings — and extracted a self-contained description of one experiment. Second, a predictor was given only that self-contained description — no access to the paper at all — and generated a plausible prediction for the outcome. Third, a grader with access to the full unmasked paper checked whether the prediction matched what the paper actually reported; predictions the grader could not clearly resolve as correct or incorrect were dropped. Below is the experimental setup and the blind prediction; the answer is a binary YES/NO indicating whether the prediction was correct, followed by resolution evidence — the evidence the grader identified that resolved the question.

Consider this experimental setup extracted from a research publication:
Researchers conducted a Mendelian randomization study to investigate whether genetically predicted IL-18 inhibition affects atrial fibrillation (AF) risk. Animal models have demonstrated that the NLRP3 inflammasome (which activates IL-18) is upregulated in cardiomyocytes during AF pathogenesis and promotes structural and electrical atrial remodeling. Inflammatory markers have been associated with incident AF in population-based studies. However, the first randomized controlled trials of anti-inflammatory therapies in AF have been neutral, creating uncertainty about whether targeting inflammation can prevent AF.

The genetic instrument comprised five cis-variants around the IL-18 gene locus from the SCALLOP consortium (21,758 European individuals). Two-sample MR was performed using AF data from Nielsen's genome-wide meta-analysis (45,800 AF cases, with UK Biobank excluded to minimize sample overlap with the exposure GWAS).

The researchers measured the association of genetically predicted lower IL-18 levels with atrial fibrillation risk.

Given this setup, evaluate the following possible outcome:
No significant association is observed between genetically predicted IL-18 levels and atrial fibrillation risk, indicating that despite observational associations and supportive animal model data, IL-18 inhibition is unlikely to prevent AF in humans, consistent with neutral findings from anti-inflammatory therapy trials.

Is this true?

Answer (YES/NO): NO